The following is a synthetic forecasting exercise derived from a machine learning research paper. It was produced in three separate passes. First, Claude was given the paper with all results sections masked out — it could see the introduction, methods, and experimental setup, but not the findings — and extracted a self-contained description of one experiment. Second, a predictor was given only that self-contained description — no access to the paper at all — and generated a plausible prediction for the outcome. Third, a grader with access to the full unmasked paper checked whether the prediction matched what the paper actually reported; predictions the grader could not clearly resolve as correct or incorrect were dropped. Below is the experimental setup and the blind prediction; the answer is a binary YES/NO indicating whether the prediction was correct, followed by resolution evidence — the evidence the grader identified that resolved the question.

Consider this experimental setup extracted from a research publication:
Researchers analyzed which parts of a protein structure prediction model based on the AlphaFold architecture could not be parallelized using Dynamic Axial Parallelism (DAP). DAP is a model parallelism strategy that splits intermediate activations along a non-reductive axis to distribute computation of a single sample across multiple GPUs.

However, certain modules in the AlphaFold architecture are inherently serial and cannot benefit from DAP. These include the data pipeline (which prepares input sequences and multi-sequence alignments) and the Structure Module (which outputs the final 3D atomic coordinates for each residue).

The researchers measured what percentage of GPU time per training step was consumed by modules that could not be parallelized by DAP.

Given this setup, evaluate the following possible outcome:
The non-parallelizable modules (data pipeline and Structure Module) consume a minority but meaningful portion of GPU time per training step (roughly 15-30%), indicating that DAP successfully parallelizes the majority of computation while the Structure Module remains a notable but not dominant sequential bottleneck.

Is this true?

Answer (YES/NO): NO